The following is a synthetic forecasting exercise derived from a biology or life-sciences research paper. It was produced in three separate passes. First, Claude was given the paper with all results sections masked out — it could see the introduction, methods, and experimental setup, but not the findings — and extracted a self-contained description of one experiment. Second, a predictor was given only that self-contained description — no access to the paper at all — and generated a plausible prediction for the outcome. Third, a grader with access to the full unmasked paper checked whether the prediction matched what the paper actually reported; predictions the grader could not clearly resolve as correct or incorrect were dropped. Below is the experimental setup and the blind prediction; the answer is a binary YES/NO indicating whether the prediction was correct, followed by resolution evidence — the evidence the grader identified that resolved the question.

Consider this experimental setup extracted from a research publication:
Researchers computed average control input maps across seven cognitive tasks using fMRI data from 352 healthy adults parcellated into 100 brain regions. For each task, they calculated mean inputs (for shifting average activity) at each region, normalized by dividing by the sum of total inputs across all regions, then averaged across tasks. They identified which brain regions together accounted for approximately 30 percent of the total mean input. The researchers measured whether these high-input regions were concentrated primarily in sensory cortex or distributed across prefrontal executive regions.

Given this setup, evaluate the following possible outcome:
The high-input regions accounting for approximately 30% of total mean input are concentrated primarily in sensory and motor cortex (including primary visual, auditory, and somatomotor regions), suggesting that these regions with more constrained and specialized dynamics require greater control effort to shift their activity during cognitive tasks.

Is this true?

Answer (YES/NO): NO